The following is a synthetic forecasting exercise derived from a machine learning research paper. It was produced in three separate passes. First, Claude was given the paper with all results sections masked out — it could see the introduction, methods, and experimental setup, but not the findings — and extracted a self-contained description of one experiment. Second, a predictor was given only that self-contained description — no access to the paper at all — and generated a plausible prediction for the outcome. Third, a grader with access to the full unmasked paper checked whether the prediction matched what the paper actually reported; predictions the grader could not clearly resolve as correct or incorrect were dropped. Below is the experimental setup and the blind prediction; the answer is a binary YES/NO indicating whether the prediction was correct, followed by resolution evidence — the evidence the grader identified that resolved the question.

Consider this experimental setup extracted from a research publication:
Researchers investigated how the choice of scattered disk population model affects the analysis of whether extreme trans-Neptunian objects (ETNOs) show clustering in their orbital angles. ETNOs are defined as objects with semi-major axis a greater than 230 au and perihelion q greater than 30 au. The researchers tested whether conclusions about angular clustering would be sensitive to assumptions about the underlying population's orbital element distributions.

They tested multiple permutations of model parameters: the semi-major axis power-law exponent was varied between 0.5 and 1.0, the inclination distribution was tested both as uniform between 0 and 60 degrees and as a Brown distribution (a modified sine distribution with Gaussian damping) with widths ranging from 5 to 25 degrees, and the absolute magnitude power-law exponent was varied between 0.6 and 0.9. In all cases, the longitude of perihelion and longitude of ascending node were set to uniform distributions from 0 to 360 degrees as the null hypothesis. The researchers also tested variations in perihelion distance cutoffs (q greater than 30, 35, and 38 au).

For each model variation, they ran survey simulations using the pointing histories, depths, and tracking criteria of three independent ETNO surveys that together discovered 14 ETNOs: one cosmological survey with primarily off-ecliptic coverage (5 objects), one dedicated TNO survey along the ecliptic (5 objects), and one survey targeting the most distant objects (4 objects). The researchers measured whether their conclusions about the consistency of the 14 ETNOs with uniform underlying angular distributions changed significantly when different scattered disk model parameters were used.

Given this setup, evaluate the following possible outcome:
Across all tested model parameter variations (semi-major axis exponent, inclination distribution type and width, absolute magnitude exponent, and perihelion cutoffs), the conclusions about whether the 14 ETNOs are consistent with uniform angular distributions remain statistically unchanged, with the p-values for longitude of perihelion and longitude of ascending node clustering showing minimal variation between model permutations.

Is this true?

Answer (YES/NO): YES